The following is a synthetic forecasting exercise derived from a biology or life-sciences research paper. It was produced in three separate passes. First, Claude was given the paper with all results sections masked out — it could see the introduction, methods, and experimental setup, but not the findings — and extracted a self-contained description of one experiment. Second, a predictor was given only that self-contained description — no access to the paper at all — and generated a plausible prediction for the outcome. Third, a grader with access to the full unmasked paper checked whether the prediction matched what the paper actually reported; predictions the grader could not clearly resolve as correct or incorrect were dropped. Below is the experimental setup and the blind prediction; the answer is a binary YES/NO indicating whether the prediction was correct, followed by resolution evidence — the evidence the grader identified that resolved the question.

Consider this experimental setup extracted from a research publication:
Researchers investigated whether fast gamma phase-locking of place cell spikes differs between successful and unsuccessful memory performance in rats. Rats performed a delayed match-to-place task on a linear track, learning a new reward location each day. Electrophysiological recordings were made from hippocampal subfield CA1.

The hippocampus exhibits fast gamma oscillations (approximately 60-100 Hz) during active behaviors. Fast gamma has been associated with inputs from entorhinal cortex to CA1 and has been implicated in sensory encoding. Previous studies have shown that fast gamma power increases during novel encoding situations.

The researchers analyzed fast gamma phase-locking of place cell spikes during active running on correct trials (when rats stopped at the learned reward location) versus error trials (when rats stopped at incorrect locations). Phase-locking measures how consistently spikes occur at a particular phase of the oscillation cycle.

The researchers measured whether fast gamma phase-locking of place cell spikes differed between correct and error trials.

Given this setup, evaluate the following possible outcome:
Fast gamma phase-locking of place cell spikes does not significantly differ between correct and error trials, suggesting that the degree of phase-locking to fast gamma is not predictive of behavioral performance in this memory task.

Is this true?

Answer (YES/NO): YES